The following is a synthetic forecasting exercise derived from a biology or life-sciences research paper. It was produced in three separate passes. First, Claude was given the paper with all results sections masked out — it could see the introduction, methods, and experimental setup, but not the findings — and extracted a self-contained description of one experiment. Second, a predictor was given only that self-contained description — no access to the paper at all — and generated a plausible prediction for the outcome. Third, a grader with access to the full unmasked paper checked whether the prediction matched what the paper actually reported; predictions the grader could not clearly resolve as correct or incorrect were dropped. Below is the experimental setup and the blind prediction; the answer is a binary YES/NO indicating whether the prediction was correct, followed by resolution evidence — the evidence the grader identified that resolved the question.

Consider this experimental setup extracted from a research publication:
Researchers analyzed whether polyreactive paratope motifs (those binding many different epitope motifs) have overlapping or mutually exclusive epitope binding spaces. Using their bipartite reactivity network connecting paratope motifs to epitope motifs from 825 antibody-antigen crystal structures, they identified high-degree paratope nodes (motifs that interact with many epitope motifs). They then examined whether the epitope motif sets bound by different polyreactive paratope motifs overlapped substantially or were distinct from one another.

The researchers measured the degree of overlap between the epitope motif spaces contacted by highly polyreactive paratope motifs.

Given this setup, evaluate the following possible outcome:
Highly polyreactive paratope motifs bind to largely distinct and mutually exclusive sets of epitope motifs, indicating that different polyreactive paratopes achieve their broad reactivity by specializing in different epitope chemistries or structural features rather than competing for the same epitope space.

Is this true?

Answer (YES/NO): YES